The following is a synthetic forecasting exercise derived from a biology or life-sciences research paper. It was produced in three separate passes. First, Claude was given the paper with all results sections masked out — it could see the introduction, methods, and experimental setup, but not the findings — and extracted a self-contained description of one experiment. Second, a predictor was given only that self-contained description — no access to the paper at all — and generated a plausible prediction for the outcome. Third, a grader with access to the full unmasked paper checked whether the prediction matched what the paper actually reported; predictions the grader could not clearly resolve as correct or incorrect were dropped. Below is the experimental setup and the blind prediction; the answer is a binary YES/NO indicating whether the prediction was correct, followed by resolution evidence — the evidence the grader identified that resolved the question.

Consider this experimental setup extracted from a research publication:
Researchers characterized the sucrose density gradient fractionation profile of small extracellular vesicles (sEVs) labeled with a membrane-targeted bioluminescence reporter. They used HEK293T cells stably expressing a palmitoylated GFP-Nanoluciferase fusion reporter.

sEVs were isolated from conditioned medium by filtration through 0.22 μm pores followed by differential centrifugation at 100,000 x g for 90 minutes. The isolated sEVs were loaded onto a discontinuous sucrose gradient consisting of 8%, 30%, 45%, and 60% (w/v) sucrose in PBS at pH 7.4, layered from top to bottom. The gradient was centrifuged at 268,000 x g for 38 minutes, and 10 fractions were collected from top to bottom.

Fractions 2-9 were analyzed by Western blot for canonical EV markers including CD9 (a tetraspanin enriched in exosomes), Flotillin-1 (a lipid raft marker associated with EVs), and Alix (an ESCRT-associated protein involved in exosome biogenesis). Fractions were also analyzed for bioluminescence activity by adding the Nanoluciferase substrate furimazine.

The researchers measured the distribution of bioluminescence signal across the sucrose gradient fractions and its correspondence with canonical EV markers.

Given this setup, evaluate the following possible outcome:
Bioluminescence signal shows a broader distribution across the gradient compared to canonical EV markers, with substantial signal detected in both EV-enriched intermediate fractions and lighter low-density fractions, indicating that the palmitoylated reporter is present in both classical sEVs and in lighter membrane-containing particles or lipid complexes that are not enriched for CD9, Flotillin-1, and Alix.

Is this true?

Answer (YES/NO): NO